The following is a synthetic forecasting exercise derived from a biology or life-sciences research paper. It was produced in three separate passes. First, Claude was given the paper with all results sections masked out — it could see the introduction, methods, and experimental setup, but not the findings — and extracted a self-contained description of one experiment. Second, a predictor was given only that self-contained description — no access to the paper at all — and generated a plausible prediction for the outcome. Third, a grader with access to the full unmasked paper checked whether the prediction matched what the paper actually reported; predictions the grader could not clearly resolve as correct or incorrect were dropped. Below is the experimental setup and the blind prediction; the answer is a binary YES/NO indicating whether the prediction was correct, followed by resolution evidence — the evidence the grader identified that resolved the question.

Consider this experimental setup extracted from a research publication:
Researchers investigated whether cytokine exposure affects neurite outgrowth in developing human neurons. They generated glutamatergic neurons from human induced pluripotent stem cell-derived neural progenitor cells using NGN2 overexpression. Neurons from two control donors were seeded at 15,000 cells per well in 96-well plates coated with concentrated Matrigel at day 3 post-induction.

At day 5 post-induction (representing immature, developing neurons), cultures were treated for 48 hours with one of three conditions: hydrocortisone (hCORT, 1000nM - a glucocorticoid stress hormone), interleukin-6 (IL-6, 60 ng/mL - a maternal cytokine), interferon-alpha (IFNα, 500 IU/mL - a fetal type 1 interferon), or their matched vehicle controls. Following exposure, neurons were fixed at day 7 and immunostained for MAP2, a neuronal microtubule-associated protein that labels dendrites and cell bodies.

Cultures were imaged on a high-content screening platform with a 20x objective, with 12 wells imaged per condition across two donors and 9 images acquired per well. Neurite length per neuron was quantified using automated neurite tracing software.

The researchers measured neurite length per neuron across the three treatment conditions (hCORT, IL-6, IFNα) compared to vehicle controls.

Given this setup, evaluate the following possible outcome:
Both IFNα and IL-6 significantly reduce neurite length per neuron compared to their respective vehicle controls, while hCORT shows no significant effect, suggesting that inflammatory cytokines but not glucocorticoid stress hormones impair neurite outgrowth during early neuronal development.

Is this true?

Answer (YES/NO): NO